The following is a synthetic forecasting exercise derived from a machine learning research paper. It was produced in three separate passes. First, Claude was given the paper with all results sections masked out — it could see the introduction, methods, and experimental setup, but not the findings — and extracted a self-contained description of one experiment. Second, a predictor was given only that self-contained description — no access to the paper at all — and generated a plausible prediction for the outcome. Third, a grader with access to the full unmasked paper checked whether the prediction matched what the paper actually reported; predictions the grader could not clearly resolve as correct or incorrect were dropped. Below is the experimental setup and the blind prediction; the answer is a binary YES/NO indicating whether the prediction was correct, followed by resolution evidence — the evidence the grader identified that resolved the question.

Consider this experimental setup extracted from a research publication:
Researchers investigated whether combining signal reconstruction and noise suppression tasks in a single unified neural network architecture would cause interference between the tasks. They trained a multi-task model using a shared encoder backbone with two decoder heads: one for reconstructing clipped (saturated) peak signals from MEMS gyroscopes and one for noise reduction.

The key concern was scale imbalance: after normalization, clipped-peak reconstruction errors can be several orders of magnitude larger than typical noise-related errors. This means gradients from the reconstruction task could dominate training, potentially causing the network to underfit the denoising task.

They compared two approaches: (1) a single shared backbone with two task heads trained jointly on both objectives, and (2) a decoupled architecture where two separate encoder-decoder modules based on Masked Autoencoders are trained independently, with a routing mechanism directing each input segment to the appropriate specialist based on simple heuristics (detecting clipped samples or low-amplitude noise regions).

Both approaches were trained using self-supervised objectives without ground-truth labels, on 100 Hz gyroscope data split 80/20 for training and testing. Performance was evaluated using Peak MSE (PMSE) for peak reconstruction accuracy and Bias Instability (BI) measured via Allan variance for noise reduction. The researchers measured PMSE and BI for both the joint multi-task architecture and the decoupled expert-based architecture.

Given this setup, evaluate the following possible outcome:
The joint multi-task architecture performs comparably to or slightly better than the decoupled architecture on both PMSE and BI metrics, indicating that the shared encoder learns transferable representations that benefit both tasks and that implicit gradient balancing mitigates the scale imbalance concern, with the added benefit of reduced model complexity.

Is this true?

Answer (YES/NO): NO